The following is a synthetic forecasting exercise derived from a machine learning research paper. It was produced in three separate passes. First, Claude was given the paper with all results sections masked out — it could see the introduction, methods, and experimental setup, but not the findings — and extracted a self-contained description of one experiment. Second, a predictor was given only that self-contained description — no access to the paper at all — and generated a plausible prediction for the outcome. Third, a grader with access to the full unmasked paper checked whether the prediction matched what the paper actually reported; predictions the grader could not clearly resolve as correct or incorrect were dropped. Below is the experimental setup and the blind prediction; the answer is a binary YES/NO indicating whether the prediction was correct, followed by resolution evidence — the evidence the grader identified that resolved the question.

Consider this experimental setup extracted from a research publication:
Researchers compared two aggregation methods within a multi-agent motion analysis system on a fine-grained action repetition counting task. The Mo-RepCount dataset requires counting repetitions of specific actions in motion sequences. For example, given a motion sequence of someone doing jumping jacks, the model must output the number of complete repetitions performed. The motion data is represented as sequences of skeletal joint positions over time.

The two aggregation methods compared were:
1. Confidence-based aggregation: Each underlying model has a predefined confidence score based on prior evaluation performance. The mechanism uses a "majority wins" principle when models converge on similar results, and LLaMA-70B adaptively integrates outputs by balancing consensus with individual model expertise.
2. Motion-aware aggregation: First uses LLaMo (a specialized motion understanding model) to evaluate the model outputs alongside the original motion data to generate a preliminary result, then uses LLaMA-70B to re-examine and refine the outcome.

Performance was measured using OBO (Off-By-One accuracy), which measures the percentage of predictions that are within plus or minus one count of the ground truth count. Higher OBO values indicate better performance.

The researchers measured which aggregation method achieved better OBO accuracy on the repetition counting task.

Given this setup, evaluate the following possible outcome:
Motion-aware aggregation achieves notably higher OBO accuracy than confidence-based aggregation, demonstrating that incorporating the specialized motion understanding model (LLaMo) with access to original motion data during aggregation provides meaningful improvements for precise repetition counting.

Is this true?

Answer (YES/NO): NO